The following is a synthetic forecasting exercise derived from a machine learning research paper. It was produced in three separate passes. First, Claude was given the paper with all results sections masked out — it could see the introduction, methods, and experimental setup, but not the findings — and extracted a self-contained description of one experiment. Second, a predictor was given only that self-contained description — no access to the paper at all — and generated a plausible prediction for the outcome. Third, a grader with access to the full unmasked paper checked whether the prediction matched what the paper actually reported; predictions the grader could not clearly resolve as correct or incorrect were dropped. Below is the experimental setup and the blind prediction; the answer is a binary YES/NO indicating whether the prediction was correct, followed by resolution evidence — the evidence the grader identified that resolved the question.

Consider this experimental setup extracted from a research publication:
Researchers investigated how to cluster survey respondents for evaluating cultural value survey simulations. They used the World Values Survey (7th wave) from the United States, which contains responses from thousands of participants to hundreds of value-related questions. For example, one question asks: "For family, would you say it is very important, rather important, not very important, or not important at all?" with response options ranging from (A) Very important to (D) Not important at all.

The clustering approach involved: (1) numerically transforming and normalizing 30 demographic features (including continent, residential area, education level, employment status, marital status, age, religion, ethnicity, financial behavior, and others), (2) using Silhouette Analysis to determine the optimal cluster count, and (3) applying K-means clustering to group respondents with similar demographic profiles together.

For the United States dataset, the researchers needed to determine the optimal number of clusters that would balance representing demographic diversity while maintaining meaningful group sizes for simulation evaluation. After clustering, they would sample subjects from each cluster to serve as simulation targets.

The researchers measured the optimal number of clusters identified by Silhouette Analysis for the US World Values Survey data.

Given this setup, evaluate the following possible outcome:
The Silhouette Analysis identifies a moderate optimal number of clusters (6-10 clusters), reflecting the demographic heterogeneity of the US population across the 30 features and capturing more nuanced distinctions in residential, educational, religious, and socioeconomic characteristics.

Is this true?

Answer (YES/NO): NO